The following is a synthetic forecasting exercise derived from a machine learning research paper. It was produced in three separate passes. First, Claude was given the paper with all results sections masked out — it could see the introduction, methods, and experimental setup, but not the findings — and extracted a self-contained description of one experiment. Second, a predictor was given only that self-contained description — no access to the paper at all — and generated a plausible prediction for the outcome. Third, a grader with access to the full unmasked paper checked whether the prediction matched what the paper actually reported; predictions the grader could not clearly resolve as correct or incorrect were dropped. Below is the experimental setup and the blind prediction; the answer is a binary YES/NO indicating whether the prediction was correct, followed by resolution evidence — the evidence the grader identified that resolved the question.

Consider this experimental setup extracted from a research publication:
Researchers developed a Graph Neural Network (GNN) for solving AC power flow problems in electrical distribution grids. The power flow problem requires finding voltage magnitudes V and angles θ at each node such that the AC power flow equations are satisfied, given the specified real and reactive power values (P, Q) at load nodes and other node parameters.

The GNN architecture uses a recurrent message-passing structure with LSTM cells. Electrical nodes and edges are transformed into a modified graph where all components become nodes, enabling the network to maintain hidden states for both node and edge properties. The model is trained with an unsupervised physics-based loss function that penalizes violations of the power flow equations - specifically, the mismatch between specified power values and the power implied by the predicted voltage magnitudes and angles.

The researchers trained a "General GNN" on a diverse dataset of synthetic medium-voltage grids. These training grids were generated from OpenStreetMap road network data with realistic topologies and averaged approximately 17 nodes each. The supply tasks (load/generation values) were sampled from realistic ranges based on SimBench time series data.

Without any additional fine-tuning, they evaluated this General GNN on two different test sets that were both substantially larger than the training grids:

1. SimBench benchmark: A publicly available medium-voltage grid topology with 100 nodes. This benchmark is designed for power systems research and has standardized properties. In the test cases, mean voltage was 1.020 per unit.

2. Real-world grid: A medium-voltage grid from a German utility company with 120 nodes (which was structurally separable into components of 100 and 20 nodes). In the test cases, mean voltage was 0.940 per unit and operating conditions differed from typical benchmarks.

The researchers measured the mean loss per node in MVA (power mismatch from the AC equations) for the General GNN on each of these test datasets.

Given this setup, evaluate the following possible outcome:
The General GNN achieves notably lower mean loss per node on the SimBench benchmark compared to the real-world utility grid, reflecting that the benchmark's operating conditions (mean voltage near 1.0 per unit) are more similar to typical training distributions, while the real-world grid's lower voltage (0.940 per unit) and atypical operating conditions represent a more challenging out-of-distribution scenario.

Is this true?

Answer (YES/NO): NO